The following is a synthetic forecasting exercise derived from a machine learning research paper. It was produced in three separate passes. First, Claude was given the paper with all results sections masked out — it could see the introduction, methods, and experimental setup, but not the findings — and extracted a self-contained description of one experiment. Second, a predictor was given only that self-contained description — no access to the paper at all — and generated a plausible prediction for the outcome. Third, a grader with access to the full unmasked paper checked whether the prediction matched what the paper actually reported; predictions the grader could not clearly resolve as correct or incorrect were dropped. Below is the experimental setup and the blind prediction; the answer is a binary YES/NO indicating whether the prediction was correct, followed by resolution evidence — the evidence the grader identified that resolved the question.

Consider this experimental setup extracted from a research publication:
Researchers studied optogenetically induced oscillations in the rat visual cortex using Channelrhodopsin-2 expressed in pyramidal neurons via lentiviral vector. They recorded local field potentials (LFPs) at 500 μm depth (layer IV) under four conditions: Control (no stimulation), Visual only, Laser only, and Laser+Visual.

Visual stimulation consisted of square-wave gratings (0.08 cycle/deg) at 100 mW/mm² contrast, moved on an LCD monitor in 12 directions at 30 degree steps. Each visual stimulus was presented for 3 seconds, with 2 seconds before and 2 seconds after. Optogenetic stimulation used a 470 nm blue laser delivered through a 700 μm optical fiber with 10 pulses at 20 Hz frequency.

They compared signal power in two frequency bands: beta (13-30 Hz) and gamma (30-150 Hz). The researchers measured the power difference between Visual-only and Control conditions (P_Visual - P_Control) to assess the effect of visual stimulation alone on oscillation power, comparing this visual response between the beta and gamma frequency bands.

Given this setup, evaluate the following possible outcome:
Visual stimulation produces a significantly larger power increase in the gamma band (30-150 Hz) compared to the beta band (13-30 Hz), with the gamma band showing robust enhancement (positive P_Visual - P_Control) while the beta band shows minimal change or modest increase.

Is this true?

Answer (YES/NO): NO